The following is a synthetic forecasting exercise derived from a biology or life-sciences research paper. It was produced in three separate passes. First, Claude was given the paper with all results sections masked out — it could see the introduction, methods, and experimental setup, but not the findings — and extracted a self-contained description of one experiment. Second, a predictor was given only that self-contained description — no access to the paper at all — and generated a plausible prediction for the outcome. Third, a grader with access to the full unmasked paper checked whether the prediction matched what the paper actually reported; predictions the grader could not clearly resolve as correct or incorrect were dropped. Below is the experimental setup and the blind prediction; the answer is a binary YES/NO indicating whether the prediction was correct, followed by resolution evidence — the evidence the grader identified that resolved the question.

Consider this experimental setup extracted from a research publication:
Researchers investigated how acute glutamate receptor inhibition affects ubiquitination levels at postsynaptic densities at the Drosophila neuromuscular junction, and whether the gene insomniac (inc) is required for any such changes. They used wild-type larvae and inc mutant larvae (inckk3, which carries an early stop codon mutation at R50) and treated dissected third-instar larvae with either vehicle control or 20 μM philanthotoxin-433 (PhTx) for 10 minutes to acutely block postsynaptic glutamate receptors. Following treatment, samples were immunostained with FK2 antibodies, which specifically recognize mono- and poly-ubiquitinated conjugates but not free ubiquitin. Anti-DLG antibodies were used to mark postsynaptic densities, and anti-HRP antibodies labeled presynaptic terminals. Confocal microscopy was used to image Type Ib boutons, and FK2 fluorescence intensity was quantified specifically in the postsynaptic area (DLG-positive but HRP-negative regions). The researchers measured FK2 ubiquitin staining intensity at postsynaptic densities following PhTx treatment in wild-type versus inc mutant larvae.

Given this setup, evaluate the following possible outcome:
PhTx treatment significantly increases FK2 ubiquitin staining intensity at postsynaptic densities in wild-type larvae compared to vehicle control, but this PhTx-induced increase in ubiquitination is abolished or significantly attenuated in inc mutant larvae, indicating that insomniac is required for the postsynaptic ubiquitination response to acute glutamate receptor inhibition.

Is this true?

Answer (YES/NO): YES